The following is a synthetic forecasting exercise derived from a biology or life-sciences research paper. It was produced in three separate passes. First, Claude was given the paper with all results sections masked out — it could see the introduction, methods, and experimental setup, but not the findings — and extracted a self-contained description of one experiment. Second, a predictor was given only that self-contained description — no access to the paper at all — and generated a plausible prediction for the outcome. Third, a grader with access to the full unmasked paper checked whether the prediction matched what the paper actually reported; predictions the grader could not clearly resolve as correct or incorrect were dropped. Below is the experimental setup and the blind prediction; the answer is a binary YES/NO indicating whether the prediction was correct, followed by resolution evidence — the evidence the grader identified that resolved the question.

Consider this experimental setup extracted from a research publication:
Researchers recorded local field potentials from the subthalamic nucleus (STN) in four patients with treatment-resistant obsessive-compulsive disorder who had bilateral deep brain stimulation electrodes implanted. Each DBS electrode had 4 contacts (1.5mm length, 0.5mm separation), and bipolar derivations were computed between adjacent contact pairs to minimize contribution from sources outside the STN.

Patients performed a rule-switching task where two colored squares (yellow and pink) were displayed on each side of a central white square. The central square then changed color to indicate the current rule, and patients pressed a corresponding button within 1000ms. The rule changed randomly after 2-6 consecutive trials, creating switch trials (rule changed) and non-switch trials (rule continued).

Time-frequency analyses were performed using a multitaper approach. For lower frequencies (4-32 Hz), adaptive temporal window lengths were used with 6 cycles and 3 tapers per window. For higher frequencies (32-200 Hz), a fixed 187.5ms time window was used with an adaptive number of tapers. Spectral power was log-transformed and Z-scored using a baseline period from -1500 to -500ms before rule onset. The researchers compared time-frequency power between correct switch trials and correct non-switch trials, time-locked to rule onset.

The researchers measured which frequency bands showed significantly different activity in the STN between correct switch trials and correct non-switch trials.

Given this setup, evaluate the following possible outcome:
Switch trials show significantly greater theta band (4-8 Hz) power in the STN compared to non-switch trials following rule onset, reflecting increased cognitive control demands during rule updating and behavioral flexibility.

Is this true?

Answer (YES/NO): NO